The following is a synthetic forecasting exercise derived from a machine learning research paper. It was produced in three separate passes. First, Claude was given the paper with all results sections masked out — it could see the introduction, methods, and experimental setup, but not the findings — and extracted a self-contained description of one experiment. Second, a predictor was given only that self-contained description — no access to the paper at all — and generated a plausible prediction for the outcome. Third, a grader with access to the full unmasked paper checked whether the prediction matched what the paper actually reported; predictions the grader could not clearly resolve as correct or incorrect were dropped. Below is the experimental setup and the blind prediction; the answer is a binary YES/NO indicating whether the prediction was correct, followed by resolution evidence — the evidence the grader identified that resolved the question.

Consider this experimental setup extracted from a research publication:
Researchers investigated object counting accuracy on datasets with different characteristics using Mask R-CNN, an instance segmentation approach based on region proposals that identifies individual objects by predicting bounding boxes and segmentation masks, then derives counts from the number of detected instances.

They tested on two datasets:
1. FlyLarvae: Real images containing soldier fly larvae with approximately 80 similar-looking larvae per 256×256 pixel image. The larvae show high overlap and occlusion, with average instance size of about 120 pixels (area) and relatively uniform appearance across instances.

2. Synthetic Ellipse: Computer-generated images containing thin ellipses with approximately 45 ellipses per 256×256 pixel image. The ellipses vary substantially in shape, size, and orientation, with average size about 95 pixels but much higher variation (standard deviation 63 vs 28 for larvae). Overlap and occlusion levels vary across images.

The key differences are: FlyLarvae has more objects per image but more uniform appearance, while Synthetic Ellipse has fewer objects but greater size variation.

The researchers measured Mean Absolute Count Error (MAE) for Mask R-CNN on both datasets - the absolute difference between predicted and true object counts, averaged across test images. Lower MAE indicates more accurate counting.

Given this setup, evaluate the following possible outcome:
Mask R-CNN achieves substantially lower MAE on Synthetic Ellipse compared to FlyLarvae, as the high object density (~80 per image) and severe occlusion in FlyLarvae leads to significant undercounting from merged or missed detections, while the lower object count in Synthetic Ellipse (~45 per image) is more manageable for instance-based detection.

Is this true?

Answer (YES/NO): YES